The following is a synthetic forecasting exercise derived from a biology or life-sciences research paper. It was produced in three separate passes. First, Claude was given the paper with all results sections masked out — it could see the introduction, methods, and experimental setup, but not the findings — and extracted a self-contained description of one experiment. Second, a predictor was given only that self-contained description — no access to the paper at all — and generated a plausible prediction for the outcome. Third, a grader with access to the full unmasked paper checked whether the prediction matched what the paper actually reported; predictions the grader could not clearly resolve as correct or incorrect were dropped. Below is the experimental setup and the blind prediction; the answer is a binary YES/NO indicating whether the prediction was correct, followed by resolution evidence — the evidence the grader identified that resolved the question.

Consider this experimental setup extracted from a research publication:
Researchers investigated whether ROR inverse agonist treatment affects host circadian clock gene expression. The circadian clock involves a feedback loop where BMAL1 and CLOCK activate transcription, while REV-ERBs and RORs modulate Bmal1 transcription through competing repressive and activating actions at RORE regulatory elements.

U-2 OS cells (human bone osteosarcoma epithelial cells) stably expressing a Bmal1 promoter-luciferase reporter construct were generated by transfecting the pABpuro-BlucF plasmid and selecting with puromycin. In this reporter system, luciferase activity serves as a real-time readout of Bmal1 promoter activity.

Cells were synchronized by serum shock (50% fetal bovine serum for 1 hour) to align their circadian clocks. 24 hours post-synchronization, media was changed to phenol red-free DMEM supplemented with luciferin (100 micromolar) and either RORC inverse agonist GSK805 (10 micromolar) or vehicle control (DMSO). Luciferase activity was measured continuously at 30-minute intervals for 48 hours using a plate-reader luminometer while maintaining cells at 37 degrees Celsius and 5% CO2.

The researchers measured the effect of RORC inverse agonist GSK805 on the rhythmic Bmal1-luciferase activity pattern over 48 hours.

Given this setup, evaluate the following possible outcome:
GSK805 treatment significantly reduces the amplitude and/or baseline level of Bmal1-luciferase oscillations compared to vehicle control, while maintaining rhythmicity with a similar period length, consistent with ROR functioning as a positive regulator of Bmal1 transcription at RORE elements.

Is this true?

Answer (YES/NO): YES